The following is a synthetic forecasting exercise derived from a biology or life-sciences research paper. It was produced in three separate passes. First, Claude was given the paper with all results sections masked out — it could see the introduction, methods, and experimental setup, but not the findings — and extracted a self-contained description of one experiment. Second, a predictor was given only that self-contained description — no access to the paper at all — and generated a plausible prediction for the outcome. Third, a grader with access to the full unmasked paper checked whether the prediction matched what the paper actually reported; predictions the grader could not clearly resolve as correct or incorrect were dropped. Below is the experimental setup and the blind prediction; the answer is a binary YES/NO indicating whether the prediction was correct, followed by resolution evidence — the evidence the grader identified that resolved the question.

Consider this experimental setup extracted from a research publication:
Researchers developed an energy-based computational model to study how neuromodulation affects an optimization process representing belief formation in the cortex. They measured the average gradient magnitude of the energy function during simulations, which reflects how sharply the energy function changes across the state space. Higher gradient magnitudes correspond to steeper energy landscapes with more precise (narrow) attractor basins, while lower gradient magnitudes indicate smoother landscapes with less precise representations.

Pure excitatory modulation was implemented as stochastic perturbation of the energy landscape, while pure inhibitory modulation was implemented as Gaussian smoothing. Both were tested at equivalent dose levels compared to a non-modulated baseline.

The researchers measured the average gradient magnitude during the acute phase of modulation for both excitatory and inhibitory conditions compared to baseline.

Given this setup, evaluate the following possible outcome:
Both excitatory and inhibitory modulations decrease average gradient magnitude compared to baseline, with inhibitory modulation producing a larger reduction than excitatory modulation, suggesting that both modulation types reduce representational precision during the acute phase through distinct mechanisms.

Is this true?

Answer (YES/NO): NO